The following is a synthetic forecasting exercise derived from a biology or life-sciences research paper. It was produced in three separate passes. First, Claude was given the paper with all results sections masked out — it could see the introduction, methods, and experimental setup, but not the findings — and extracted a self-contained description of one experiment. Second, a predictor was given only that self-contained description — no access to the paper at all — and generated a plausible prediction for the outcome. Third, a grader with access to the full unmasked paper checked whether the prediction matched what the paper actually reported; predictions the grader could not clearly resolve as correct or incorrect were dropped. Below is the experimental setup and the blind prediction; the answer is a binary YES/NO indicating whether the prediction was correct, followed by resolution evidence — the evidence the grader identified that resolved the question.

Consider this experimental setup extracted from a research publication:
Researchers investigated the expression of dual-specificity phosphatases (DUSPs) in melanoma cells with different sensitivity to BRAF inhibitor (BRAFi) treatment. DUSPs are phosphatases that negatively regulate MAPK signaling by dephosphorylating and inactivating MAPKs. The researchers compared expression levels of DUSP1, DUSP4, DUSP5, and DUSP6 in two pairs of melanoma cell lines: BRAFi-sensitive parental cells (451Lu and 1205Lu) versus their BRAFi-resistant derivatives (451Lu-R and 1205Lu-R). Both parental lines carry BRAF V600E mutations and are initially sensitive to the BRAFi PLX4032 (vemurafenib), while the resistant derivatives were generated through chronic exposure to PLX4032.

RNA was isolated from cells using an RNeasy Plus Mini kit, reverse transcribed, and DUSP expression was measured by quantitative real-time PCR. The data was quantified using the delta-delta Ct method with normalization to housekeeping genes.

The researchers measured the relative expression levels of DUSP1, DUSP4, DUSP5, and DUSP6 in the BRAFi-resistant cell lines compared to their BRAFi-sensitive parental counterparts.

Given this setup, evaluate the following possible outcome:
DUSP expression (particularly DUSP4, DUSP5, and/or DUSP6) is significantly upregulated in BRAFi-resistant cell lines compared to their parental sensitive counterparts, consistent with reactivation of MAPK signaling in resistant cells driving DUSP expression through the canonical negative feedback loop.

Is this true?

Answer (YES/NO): NO